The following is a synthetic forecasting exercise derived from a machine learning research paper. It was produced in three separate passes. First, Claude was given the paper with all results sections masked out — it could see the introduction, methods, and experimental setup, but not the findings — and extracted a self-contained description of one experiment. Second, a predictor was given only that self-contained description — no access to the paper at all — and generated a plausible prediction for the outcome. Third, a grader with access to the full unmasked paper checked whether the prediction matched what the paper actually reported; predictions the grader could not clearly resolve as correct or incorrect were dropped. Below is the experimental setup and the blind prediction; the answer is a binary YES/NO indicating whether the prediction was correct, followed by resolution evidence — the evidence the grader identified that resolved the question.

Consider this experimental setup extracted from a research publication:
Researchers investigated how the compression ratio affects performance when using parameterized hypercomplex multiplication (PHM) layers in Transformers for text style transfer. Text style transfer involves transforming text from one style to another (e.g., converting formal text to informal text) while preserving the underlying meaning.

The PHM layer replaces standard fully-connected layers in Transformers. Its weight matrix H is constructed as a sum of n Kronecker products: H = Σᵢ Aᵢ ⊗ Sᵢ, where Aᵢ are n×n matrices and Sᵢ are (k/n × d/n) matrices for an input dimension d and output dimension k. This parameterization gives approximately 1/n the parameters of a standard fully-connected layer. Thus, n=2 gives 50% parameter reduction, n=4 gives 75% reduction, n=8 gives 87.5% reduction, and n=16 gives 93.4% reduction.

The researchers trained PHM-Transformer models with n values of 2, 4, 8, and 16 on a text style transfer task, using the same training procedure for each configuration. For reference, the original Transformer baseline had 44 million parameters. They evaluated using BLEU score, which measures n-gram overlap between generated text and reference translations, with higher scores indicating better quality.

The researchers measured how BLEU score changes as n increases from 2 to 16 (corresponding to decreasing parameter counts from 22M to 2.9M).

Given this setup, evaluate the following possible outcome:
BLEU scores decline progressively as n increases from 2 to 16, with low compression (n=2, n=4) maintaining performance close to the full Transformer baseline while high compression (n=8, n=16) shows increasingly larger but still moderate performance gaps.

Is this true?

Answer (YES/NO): NO